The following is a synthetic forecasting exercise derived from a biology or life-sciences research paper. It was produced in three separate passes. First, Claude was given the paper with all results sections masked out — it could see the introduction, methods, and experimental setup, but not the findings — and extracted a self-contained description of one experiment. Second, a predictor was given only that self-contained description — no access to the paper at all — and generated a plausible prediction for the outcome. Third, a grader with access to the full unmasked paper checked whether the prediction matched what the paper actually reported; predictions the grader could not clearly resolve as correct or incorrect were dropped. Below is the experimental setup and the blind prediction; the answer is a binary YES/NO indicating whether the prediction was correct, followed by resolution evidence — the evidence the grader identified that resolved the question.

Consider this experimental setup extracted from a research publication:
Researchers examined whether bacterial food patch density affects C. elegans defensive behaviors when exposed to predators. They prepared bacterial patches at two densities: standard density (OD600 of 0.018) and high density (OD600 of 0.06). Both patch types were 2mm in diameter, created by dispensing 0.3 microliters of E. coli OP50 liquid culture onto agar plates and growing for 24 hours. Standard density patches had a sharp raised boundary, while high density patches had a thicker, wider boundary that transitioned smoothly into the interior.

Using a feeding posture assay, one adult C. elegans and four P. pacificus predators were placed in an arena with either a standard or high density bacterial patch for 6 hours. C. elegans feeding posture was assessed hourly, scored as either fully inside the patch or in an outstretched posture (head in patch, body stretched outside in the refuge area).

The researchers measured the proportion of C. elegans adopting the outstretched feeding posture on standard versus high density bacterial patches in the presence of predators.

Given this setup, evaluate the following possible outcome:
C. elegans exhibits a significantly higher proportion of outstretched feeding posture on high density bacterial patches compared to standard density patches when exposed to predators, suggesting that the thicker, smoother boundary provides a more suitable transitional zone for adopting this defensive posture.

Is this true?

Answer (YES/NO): NO